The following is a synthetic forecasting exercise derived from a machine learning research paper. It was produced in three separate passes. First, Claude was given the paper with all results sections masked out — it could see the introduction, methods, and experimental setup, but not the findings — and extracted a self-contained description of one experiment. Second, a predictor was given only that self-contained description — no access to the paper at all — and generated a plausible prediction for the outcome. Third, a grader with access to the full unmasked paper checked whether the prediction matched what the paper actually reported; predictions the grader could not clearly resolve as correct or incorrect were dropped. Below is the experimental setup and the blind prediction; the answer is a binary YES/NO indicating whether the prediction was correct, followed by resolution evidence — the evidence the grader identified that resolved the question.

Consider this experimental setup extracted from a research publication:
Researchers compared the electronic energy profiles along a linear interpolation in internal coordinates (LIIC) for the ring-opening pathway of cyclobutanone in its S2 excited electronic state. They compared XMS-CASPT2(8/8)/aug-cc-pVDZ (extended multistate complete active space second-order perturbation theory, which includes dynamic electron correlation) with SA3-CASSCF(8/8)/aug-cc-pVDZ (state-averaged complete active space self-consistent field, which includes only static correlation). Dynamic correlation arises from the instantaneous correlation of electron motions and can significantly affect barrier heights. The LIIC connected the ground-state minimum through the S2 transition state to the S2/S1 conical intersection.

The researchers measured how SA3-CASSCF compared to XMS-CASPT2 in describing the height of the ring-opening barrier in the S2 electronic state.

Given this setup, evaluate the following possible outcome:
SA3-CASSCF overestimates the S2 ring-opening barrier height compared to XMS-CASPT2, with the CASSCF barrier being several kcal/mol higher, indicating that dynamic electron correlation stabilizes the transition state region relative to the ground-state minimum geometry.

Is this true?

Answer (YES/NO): NO